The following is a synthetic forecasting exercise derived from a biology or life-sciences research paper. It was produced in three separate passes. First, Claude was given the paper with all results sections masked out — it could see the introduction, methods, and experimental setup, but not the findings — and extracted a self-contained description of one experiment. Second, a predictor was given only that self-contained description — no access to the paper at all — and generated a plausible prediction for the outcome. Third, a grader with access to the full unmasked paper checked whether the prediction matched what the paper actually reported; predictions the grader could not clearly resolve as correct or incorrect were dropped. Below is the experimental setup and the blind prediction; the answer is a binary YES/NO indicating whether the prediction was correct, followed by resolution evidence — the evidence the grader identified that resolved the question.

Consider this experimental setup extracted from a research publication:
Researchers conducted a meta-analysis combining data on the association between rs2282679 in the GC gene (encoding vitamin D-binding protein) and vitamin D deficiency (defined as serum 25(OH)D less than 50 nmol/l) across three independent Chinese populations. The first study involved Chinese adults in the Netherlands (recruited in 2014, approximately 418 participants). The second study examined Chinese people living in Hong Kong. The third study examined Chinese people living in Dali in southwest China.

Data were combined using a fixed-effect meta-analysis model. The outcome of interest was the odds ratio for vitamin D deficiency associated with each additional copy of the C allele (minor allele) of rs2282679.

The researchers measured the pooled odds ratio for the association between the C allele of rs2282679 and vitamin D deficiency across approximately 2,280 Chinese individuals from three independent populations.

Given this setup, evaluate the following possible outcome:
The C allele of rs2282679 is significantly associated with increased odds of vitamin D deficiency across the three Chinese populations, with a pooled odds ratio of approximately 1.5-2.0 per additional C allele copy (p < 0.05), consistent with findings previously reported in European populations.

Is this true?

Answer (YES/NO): NO